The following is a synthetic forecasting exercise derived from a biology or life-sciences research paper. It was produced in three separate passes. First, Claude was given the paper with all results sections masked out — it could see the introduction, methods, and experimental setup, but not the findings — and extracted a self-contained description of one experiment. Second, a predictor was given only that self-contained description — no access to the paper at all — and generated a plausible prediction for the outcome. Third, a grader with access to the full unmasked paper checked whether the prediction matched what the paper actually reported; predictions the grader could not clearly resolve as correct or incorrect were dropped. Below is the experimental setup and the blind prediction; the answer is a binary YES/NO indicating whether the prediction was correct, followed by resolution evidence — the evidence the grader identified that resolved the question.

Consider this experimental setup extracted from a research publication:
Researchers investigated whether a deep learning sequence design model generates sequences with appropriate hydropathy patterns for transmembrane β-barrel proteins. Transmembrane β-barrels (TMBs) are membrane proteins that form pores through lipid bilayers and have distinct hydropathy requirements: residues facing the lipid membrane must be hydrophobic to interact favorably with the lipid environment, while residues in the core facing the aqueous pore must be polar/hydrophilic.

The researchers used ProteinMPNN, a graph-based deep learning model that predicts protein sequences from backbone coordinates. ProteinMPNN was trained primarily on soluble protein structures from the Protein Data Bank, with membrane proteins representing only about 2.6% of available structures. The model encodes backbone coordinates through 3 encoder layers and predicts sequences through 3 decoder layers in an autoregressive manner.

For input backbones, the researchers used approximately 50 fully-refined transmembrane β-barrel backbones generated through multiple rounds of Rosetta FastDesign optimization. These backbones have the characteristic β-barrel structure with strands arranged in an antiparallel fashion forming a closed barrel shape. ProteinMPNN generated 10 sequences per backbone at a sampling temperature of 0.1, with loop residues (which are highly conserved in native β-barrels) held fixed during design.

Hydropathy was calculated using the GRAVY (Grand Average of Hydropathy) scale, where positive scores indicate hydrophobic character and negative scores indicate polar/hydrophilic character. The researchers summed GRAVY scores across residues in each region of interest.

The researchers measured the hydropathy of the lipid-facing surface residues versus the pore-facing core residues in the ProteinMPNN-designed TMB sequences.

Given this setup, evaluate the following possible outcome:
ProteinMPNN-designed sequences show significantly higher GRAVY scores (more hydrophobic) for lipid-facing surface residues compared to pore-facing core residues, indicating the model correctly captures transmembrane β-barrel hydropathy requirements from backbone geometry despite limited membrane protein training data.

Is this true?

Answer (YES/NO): YES